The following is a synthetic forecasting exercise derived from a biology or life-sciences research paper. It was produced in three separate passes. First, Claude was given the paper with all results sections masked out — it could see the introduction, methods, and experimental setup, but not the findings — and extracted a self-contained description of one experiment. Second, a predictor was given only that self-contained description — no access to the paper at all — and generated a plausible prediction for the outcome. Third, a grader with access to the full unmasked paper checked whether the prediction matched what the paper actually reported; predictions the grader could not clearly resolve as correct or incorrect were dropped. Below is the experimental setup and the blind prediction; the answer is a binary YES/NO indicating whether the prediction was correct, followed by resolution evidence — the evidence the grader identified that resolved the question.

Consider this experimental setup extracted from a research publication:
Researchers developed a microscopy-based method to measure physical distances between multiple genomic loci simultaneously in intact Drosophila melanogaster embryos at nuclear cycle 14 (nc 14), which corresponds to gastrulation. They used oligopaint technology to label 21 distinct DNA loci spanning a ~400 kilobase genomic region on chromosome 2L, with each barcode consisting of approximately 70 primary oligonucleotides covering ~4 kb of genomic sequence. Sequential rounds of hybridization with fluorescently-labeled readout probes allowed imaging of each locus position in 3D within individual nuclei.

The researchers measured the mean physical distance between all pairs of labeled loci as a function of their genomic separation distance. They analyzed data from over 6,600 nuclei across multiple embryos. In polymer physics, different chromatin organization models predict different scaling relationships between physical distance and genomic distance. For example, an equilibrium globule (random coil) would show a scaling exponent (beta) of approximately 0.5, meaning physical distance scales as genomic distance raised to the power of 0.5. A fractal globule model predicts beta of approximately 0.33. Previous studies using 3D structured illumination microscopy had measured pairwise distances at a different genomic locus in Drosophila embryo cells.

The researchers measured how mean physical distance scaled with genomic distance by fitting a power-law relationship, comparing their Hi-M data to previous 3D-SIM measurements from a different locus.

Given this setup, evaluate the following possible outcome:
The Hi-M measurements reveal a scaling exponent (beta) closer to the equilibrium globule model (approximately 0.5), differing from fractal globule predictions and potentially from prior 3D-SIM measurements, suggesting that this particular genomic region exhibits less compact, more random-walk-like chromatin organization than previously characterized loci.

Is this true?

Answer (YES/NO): NO